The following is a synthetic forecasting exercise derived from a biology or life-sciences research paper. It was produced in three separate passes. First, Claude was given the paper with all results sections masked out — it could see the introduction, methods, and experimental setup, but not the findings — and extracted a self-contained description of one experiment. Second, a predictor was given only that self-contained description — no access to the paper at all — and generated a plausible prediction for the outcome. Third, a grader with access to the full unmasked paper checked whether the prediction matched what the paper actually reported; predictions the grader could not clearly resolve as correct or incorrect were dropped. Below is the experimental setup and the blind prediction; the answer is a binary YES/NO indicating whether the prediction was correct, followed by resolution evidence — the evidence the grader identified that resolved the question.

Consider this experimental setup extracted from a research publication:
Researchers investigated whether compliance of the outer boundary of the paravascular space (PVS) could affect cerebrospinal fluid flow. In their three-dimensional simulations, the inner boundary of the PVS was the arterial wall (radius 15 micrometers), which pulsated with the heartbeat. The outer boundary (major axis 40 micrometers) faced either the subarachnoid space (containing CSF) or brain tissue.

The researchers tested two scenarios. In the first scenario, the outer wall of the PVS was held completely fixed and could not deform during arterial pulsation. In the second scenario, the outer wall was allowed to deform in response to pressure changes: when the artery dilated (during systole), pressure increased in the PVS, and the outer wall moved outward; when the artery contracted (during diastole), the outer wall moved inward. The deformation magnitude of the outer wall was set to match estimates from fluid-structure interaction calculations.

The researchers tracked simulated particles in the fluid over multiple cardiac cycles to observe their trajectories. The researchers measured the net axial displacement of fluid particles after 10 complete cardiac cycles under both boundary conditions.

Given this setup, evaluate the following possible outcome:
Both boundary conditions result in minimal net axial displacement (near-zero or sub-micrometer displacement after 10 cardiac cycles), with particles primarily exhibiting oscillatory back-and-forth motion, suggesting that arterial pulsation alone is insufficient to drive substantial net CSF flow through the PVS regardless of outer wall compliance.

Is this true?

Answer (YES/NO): NO